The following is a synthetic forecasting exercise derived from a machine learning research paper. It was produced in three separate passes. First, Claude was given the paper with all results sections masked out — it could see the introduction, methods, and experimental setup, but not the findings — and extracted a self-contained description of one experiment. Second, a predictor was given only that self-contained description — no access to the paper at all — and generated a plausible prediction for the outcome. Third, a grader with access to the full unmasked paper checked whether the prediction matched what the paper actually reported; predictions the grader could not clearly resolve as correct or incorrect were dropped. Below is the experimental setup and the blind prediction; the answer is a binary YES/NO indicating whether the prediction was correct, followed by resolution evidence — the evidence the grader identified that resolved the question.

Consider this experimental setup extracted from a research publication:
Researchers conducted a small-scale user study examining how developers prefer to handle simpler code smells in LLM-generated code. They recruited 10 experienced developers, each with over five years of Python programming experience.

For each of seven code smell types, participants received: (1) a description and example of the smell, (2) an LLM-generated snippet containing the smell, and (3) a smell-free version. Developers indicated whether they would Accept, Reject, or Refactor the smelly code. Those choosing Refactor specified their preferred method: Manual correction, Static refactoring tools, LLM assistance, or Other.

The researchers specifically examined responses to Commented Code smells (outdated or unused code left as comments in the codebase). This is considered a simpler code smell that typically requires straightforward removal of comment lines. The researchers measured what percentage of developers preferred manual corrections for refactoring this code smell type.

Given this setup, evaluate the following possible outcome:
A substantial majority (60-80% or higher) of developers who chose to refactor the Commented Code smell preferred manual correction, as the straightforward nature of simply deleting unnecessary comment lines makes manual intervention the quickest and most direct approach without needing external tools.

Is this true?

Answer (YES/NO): YES